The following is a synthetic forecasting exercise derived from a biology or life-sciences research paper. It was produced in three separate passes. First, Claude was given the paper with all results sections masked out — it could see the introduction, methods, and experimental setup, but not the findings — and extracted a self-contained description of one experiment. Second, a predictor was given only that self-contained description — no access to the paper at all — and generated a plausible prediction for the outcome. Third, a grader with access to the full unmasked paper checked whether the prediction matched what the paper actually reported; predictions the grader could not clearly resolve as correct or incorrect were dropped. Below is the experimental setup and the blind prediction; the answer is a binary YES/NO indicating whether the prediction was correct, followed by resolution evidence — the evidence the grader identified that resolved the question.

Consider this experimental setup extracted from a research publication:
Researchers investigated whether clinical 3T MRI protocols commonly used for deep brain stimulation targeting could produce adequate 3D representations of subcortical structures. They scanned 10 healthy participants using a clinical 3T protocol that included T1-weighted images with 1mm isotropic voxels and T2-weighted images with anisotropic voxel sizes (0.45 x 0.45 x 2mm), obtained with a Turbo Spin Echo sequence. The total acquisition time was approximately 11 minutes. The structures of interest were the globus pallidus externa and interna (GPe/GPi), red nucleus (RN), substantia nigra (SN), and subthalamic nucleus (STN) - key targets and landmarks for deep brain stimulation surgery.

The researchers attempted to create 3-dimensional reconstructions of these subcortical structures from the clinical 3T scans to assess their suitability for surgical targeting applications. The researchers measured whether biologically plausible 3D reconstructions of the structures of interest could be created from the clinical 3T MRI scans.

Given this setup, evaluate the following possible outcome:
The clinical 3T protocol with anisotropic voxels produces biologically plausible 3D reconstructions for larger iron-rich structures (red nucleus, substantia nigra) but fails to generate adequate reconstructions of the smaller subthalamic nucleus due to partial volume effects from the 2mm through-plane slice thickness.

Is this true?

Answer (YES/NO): NO